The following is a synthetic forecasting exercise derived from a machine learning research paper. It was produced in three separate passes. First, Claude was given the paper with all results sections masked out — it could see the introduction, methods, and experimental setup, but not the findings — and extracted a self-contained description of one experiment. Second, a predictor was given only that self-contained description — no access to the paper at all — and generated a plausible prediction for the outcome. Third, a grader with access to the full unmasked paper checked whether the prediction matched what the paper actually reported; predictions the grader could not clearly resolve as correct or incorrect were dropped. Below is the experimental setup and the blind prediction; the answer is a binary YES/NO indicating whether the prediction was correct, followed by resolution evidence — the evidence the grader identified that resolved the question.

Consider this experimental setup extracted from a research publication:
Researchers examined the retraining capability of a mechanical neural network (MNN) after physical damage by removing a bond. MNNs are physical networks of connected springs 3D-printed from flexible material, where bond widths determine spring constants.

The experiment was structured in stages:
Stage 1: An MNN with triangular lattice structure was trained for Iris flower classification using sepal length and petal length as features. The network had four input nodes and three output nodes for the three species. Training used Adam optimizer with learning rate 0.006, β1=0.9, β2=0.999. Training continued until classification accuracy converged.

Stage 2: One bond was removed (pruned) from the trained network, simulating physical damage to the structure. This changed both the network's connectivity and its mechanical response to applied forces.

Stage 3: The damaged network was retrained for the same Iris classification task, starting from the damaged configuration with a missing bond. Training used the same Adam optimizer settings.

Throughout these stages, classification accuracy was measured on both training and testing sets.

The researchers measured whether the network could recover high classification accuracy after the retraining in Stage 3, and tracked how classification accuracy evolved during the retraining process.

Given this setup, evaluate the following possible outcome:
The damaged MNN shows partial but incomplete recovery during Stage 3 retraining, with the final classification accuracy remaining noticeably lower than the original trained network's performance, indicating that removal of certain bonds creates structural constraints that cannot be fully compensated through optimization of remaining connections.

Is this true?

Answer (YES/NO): YES